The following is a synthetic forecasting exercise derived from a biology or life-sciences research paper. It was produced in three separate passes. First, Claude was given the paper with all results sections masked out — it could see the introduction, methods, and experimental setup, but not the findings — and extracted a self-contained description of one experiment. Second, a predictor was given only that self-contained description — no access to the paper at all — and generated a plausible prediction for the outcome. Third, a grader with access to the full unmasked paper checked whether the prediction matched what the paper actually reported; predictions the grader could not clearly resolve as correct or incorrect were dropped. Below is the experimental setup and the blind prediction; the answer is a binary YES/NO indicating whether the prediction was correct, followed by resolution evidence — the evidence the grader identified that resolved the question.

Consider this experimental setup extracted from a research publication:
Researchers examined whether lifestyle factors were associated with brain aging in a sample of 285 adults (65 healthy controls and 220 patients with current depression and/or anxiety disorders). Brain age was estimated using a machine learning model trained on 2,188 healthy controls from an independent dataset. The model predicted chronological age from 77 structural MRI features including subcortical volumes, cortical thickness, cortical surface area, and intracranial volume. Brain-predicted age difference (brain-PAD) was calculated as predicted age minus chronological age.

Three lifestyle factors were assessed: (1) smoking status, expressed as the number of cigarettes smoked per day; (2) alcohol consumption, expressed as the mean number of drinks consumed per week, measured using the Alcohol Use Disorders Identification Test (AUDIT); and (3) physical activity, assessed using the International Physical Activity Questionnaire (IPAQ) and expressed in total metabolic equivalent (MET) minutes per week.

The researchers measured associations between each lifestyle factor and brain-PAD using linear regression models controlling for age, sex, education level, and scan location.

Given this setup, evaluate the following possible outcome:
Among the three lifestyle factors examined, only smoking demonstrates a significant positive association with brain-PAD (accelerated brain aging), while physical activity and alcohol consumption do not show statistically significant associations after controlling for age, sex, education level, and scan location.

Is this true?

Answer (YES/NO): NO